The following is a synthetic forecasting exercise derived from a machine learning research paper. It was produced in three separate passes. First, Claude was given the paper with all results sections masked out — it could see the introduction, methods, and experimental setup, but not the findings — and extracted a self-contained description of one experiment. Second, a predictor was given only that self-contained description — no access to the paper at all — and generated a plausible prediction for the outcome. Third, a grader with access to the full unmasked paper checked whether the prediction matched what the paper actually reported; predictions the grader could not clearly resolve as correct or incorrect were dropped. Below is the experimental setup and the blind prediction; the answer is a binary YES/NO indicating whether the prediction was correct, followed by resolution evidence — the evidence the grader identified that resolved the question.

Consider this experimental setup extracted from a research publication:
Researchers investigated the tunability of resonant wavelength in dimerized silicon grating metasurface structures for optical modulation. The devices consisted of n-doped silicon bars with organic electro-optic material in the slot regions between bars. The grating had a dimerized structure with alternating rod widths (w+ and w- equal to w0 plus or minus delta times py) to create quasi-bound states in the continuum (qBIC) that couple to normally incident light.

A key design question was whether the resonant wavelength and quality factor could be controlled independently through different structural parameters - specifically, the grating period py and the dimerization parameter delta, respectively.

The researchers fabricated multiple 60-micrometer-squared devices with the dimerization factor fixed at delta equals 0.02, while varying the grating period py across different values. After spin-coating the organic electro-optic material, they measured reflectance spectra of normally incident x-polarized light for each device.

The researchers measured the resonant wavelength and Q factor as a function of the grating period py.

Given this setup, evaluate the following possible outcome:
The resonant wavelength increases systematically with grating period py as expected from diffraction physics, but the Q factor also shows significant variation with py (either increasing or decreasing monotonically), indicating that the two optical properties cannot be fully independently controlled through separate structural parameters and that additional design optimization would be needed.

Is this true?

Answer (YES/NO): NO